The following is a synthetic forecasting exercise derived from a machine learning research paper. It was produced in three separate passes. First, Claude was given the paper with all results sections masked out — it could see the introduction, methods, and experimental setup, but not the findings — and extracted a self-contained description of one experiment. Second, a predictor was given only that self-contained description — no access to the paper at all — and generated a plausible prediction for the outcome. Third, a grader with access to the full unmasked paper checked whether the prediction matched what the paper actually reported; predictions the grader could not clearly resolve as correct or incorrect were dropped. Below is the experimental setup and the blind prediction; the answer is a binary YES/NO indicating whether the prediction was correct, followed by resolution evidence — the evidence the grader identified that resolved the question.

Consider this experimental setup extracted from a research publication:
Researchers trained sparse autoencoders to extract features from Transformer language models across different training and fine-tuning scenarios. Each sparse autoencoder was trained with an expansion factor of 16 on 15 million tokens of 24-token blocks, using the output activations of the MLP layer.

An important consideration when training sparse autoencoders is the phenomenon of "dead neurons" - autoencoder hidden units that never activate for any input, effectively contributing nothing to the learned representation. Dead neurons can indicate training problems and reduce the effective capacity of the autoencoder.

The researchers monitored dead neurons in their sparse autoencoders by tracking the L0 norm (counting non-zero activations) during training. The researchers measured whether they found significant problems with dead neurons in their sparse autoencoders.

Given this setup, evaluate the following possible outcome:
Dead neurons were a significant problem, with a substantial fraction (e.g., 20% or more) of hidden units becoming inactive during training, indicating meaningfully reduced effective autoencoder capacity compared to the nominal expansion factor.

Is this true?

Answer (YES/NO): NO